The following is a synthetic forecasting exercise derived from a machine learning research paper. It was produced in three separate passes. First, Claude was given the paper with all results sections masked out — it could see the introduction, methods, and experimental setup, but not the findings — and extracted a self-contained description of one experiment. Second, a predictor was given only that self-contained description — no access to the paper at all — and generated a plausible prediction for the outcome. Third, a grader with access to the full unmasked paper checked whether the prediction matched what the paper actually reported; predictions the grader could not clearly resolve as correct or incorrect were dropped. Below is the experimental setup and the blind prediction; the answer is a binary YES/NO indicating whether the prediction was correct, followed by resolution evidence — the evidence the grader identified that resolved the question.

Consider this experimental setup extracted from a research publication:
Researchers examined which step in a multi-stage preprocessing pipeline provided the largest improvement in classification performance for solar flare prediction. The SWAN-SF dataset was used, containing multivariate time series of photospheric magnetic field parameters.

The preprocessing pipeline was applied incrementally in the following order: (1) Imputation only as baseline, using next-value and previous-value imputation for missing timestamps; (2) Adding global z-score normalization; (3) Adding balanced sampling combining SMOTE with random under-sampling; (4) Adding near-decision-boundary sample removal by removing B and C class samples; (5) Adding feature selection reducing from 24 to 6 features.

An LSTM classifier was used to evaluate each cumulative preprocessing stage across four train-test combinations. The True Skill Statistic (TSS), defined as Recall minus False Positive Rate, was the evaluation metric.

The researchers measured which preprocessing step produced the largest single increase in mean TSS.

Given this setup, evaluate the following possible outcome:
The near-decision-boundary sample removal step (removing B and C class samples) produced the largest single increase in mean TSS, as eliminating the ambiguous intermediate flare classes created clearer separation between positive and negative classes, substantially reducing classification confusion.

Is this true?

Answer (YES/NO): NO